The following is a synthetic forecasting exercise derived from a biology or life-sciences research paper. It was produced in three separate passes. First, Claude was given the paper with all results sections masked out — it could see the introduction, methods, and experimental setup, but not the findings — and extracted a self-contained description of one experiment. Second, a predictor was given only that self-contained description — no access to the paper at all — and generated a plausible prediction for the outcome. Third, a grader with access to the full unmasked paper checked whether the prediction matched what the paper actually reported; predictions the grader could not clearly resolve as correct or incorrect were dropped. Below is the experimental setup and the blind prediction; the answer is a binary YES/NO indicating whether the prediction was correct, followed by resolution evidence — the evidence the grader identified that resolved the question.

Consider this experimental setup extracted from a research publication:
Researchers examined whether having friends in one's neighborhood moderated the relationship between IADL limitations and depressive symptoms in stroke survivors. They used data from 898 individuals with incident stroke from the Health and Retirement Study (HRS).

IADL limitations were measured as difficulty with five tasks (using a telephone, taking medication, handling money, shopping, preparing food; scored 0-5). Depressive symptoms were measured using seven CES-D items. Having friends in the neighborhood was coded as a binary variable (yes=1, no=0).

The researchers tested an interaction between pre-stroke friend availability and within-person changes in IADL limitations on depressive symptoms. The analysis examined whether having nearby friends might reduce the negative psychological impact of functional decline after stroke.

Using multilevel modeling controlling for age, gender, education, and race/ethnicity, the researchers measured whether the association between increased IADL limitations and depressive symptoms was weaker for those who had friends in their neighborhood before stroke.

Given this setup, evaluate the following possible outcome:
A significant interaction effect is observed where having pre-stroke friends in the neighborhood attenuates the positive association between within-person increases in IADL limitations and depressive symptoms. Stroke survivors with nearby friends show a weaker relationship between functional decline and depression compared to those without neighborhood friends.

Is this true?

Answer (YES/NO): NO